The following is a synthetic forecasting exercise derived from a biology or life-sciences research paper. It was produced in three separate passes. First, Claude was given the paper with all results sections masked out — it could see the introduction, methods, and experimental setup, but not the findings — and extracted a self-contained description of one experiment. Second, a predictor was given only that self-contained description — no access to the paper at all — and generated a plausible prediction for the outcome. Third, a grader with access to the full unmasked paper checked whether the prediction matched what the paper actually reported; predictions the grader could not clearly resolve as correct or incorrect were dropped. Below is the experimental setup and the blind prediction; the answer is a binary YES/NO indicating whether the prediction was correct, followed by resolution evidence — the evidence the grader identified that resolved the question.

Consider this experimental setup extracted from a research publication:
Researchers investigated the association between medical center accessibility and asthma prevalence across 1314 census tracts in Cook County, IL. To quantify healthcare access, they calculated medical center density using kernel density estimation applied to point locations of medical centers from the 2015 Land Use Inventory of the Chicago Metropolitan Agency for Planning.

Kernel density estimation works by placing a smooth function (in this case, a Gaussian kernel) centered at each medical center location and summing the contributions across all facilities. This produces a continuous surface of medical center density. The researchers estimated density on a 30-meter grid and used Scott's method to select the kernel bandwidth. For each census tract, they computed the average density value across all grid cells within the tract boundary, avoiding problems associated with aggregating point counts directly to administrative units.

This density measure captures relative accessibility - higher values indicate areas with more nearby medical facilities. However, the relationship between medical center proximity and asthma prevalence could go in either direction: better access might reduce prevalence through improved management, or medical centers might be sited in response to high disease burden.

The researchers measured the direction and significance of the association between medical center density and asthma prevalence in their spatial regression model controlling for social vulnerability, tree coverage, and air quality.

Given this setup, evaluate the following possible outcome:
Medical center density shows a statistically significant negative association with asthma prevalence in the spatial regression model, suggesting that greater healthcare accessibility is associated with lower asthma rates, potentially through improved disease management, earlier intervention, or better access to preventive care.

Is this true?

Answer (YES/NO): NO